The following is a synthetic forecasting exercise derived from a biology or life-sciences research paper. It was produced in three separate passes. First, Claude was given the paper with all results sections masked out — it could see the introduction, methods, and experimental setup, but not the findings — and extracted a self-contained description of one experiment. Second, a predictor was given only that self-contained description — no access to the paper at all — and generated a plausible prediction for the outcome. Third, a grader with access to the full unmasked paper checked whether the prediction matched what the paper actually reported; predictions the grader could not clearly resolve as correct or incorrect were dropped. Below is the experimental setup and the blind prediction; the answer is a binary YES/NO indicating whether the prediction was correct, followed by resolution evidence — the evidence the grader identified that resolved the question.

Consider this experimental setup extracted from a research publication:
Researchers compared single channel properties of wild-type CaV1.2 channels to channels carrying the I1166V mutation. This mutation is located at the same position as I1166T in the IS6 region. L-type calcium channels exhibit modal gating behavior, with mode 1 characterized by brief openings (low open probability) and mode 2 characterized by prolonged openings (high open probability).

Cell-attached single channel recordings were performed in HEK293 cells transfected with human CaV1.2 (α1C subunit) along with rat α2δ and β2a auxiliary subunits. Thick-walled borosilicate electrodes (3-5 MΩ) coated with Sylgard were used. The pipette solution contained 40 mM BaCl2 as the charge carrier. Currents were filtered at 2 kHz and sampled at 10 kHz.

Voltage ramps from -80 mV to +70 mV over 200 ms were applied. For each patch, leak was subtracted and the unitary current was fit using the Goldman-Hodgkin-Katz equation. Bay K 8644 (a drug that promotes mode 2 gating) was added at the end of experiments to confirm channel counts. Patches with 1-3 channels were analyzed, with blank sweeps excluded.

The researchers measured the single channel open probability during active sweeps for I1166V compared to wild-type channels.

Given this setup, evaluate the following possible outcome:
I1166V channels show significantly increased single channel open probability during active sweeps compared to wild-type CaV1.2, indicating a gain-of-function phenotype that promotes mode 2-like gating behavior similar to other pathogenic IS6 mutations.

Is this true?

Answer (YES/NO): NO